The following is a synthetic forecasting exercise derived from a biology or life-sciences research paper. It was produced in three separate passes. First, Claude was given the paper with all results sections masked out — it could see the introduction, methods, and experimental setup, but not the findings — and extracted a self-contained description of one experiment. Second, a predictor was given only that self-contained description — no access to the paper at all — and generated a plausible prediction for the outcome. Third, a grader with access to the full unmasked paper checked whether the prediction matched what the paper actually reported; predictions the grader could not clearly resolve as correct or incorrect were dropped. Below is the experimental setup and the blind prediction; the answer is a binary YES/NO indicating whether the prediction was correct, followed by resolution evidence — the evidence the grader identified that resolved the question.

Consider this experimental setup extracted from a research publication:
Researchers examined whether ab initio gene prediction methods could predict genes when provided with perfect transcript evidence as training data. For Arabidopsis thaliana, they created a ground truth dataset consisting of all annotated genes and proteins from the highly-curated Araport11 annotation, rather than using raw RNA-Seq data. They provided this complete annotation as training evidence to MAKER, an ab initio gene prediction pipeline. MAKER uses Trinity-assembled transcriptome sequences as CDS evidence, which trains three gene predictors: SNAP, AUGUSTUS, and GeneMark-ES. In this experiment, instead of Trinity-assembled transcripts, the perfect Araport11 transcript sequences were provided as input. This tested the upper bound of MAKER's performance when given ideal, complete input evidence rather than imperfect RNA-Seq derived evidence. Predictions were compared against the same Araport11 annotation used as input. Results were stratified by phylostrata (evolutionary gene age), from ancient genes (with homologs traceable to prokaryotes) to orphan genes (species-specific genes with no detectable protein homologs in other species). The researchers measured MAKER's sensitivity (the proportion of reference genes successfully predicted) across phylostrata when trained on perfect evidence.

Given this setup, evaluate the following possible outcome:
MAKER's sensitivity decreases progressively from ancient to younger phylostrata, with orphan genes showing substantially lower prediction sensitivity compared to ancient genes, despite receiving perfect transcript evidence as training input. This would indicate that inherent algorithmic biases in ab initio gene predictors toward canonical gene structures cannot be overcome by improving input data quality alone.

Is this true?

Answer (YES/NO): YES